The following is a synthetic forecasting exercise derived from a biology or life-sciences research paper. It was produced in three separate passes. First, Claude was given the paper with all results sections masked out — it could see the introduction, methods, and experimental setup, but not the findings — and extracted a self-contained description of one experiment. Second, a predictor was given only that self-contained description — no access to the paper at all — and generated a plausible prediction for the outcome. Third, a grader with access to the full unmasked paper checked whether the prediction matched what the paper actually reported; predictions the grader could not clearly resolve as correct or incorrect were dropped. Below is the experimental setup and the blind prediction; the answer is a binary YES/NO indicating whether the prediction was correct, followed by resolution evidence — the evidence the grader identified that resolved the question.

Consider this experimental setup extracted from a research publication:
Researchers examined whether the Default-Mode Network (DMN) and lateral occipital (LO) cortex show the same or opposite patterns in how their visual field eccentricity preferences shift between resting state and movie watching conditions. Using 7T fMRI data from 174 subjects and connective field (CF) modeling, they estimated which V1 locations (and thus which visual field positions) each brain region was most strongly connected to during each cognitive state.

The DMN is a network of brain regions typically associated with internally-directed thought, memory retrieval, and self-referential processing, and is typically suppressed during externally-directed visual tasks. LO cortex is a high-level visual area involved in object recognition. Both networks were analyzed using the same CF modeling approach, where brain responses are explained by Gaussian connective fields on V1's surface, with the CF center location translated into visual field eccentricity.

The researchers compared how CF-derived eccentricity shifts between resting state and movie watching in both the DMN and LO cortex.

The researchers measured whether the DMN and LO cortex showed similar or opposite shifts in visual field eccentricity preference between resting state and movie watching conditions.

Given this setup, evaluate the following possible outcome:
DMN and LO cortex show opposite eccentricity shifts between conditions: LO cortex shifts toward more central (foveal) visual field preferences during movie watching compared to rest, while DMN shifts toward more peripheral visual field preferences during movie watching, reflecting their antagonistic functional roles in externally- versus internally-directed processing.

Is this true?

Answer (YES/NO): YES